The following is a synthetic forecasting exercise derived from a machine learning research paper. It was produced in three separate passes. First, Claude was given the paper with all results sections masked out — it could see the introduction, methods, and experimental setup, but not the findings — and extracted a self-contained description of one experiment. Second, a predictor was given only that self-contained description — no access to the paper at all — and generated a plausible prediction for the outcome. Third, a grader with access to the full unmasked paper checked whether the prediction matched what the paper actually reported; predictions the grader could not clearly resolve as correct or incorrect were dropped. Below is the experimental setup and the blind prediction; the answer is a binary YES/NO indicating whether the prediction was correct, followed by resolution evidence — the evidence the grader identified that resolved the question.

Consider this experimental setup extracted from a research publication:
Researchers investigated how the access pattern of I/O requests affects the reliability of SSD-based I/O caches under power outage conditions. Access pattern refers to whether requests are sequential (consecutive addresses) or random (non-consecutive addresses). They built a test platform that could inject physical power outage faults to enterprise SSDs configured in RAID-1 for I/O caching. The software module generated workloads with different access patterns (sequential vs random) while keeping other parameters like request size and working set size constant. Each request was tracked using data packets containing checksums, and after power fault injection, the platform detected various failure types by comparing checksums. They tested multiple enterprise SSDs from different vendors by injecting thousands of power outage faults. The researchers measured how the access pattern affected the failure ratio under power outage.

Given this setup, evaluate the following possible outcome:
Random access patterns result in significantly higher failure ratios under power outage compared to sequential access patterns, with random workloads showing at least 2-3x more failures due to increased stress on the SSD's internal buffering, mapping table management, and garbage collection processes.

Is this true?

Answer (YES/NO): NO